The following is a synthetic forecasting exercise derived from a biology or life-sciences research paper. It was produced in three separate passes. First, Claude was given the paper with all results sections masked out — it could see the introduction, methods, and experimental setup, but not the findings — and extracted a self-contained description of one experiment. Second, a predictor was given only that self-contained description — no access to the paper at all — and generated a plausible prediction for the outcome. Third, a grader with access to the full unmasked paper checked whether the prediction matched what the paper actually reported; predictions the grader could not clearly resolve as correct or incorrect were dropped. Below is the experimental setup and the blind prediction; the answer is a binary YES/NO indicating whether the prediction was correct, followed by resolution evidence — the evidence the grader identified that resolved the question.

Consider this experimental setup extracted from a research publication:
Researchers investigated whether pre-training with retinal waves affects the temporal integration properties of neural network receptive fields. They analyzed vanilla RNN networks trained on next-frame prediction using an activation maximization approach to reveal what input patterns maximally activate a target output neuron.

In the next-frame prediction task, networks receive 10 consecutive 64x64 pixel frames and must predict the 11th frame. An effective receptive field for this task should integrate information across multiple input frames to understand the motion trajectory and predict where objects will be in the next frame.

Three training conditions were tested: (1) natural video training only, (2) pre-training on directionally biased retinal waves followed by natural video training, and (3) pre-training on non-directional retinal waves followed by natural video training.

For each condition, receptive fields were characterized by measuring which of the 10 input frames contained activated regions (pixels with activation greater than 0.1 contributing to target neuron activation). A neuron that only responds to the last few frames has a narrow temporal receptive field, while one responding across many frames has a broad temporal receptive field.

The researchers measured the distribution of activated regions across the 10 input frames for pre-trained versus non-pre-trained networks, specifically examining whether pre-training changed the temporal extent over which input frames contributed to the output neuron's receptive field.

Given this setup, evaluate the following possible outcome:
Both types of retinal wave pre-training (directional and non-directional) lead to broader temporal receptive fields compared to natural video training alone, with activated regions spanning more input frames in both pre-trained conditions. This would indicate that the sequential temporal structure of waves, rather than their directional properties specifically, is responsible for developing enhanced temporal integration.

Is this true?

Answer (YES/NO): NO